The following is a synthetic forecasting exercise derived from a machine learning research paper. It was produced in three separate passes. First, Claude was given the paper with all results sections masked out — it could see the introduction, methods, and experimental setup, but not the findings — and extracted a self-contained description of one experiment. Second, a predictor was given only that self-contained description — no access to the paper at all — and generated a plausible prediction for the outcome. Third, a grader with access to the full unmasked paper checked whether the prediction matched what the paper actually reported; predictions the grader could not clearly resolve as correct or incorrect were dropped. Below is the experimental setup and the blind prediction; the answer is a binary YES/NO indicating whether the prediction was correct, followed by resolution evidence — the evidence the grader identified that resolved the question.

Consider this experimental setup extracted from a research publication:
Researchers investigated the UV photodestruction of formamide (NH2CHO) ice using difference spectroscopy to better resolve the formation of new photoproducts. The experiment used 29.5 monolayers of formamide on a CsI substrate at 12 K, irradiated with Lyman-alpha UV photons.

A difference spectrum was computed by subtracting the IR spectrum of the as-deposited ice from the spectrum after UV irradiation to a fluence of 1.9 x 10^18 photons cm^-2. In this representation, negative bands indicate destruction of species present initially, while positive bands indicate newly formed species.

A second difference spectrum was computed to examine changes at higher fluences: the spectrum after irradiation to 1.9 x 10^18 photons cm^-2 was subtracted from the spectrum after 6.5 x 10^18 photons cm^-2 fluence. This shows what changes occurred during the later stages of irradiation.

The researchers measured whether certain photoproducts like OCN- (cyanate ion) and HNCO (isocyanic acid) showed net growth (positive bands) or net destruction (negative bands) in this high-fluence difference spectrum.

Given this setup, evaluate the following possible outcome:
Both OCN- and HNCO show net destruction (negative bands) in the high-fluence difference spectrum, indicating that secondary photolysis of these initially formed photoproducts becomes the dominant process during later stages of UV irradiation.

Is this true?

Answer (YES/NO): YES